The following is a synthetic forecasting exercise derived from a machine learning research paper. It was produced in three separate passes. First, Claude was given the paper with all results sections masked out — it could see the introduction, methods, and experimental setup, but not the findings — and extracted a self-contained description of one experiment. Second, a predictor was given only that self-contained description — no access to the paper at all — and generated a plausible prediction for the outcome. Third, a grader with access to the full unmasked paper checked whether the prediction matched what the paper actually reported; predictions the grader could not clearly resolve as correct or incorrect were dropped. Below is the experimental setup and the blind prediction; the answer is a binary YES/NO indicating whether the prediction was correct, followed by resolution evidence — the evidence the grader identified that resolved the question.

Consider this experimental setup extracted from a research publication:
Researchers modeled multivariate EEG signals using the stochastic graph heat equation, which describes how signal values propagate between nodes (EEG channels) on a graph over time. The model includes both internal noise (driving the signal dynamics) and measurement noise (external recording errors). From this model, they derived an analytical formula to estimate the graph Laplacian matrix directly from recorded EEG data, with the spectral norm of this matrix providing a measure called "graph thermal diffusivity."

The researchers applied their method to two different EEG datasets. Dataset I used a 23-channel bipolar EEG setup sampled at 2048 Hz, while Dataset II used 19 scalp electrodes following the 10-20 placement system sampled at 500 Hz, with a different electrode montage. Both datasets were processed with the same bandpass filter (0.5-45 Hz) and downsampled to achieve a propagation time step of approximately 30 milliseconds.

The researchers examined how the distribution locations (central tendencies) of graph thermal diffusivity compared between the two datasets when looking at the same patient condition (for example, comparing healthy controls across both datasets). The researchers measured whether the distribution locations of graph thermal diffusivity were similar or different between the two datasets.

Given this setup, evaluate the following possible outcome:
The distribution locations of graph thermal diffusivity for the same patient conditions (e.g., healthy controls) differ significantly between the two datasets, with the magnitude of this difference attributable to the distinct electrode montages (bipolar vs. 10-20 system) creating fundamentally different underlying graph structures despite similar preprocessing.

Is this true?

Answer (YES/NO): NO